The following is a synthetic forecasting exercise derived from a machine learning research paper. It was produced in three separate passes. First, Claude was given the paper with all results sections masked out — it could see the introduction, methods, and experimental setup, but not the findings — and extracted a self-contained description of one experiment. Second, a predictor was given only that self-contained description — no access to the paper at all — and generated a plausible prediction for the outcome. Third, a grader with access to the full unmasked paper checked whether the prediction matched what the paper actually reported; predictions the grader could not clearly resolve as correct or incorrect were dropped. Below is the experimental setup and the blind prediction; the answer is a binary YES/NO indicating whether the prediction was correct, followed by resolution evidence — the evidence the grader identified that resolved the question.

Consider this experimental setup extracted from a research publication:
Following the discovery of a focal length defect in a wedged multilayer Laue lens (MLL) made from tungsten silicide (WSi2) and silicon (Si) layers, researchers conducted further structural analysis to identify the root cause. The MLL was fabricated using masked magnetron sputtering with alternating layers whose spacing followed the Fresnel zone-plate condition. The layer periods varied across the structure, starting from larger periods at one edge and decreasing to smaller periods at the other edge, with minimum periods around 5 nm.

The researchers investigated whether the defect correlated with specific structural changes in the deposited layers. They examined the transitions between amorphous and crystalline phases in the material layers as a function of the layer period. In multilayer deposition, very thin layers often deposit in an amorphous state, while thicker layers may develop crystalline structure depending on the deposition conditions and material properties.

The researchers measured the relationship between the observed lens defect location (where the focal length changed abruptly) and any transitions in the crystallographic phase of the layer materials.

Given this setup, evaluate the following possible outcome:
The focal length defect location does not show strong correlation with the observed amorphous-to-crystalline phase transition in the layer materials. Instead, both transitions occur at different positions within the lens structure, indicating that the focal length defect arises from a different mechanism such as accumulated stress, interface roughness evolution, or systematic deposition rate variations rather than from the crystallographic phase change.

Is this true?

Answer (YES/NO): NO